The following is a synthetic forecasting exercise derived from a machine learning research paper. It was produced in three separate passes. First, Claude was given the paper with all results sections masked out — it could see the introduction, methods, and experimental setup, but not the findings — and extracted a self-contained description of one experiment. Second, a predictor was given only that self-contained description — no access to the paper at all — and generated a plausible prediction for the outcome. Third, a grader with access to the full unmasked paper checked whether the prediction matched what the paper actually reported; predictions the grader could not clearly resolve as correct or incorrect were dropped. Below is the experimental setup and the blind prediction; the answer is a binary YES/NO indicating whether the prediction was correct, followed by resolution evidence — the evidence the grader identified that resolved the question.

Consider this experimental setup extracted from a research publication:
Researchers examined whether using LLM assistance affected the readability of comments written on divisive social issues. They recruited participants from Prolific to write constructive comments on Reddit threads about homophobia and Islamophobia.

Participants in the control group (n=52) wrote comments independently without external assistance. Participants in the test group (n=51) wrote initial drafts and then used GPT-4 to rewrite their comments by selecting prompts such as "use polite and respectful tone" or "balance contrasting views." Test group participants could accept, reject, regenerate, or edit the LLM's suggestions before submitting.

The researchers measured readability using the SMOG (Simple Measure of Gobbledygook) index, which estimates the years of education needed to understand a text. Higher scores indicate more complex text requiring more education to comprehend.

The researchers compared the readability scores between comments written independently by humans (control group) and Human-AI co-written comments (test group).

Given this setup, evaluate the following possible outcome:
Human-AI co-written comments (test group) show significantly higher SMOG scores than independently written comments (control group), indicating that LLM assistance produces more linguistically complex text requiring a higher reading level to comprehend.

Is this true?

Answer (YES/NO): YES